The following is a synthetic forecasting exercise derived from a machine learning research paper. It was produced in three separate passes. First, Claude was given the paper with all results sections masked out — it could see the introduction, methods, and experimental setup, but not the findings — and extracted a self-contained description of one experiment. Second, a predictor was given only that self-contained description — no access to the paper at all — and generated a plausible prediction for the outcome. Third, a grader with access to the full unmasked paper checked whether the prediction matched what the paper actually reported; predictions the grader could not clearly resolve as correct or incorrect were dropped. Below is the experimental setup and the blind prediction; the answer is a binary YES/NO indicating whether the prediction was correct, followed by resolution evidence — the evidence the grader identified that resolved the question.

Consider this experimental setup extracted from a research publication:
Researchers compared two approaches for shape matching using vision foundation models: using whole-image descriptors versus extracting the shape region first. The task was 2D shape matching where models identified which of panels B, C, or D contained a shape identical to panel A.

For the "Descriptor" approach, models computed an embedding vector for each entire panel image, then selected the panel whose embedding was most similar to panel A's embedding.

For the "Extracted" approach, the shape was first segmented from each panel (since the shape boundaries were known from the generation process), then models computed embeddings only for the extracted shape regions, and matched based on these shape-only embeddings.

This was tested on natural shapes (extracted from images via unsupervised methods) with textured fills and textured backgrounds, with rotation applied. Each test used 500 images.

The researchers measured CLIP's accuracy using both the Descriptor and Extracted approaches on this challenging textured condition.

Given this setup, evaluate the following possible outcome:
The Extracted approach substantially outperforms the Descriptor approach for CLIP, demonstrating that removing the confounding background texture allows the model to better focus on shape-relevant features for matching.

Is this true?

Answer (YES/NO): YES